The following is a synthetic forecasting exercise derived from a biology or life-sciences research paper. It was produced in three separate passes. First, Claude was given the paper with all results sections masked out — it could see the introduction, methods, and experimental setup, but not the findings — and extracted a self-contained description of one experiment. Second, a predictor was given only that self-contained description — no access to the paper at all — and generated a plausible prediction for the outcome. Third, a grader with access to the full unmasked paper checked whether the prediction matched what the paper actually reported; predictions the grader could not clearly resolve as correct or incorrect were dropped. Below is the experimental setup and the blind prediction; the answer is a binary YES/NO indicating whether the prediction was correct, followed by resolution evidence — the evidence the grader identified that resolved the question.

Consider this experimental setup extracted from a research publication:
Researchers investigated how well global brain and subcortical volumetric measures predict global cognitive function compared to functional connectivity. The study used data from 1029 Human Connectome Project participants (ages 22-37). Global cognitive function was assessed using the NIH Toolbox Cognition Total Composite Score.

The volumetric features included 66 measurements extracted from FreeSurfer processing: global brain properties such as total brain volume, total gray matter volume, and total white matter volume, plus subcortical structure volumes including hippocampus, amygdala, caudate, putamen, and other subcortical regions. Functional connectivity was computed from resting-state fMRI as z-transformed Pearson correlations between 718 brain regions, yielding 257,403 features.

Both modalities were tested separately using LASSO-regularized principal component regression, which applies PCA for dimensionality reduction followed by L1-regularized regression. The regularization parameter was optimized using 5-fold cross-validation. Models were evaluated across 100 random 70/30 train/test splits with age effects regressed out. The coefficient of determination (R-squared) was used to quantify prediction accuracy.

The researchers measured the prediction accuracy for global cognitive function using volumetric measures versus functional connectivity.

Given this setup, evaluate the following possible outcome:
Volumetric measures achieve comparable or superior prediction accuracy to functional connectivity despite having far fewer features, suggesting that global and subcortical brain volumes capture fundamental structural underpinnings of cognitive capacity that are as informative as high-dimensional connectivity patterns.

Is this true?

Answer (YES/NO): YES